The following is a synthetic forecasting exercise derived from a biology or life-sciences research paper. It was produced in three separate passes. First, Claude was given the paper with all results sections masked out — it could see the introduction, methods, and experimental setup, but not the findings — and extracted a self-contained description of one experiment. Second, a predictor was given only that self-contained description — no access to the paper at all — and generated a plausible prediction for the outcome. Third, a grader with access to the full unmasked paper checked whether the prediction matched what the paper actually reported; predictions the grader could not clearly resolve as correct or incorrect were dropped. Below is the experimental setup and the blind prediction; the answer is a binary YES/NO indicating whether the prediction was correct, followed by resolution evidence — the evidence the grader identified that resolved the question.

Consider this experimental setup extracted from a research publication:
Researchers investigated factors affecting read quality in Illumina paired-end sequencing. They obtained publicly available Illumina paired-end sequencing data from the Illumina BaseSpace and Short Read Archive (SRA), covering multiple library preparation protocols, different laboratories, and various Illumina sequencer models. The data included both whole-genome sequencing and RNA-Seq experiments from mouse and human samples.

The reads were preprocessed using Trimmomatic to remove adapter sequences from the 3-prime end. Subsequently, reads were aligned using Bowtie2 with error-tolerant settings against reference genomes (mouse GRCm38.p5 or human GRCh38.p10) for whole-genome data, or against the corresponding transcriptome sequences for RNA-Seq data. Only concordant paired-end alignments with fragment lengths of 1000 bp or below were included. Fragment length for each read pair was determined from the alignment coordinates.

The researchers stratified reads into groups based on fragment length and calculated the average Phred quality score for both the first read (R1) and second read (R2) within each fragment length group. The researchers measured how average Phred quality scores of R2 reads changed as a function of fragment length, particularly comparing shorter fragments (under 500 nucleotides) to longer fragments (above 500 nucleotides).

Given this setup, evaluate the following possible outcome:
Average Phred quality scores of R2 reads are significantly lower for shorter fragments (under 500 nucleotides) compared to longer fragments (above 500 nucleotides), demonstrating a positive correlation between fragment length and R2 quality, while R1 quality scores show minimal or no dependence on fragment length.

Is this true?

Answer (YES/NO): NO